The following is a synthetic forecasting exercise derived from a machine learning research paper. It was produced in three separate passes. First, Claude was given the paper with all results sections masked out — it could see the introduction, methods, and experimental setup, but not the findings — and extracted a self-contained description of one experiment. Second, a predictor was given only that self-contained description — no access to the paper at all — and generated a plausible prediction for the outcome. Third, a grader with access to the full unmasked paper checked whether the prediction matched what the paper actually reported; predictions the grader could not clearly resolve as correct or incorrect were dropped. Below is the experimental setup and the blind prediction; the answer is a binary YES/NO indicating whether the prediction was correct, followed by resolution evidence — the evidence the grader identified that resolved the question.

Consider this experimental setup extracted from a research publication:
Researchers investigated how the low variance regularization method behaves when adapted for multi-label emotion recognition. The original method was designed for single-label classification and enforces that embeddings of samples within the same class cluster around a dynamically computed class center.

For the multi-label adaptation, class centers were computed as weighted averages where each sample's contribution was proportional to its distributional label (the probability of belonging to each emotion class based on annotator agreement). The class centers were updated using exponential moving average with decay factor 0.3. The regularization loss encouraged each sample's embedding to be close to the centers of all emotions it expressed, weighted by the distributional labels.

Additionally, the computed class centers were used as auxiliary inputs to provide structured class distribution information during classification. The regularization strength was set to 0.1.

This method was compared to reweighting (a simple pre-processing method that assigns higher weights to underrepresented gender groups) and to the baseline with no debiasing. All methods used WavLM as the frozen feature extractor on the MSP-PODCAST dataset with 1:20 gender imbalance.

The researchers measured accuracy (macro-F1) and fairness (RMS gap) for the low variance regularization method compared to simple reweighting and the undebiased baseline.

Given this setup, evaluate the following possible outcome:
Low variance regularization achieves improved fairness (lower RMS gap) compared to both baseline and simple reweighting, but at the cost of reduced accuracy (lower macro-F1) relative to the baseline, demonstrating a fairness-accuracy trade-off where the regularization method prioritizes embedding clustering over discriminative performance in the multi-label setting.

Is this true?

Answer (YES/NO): NO